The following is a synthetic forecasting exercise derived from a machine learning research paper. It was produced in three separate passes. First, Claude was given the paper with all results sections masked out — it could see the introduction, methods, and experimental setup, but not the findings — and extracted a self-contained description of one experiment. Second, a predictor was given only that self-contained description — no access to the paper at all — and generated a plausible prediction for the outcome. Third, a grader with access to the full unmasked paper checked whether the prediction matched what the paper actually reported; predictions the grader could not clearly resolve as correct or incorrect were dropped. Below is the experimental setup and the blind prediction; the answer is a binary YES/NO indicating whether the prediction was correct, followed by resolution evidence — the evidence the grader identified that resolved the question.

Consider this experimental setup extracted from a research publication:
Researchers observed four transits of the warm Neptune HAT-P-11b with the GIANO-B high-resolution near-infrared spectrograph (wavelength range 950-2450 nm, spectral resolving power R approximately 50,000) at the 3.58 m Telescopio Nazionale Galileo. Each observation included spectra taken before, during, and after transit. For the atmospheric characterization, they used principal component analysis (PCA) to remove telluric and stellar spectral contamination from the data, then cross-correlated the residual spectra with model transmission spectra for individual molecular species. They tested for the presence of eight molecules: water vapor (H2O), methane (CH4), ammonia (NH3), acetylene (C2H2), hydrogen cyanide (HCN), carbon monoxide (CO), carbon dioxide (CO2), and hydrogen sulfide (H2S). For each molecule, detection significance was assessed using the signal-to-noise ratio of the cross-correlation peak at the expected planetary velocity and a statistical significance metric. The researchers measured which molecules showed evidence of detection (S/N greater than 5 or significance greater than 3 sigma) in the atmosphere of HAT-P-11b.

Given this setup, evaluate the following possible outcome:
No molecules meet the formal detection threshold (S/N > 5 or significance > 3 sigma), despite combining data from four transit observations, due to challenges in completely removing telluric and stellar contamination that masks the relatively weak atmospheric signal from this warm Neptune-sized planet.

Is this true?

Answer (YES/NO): NO